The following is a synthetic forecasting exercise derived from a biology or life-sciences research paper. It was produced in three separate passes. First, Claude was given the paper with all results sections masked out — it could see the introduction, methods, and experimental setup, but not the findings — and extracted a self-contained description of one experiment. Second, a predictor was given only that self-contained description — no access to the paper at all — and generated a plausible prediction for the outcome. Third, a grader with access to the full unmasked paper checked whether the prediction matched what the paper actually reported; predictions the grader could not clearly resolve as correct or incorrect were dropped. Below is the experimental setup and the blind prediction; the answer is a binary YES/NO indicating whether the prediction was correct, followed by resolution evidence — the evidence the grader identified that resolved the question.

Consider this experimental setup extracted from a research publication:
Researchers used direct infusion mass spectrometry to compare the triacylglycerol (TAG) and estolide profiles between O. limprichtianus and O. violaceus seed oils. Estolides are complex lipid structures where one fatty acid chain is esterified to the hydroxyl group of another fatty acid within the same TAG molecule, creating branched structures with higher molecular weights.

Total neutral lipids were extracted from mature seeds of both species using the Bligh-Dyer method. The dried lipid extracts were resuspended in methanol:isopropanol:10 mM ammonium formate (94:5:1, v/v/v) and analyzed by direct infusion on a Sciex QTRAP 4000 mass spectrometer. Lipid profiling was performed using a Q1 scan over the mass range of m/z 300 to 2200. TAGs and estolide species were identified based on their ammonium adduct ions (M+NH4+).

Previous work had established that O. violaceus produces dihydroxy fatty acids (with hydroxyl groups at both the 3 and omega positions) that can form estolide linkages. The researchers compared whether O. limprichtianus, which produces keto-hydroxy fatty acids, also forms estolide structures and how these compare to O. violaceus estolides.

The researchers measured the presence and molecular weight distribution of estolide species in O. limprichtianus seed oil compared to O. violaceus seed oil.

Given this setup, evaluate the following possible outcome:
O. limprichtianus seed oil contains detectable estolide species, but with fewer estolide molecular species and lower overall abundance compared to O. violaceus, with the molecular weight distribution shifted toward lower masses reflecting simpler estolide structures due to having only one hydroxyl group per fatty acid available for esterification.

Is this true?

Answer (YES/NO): NO